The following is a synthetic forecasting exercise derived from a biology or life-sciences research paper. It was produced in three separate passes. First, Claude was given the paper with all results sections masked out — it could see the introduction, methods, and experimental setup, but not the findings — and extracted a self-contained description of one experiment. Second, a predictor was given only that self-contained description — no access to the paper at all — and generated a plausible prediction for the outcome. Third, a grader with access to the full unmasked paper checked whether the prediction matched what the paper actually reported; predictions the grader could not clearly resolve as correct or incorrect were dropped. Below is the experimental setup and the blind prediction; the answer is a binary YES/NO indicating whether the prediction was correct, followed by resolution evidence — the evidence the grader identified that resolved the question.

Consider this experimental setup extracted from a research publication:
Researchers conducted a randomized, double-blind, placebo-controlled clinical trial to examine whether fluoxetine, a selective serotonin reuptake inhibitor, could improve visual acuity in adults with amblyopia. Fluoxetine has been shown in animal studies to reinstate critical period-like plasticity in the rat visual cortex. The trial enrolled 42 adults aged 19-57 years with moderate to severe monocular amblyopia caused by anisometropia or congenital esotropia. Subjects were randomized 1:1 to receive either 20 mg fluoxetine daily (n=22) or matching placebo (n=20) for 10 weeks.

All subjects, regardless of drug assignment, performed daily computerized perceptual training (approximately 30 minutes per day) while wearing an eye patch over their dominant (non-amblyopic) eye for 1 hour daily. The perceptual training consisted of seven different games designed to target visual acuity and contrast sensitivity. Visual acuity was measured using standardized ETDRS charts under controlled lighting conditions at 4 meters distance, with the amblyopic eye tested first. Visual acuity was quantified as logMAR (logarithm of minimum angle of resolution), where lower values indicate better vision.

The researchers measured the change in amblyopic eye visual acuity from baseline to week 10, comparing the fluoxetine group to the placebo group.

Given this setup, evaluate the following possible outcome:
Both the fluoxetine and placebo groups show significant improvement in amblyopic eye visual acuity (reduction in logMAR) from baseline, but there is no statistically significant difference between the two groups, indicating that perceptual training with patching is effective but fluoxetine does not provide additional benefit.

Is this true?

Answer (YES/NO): YES